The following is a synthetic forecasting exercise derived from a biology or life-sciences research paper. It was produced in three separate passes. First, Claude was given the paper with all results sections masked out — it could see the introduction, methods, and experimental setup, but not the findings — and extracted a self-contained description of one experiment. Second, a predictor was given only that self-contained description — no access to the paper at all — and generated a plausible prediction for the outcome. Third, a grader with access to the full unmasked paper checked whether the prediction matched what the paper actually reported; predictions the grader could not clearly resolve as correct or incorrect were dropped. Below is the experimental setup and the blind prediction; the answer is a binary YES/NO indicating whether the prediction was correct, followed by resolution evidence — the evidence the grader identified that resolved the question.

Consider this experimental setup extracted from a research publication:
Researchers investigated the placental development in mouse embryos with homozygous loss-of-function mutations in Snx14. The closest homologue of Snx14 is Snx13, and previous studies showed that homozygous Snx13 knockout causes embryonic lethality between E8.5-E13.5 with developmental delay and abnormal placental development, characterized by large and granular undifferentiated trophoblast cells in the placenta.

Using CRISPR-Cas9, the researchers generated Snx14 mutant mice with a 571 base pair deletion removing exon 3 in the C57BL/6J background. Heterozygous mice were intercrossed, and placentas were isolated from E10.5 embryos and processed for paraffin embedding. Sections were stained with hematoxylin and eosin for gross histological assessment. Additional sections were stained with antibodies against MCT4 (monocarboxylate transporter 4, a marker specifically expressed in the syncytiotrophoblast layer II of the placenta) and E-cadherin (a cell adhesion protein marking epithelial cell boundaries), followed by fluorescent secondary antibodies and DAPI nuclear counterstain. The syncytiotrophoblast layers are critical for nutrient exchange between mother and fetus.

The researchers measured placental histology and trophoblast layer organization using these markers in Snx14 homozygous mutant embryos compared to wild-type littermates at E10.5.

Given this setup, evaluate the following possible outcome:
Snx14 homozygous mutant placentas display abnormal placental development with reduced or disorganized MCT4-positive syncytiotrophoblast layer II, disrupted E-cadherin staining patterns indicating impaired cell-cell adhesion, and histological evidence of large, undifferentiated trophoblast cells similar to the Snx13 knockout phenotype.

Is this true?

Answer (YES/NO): NO